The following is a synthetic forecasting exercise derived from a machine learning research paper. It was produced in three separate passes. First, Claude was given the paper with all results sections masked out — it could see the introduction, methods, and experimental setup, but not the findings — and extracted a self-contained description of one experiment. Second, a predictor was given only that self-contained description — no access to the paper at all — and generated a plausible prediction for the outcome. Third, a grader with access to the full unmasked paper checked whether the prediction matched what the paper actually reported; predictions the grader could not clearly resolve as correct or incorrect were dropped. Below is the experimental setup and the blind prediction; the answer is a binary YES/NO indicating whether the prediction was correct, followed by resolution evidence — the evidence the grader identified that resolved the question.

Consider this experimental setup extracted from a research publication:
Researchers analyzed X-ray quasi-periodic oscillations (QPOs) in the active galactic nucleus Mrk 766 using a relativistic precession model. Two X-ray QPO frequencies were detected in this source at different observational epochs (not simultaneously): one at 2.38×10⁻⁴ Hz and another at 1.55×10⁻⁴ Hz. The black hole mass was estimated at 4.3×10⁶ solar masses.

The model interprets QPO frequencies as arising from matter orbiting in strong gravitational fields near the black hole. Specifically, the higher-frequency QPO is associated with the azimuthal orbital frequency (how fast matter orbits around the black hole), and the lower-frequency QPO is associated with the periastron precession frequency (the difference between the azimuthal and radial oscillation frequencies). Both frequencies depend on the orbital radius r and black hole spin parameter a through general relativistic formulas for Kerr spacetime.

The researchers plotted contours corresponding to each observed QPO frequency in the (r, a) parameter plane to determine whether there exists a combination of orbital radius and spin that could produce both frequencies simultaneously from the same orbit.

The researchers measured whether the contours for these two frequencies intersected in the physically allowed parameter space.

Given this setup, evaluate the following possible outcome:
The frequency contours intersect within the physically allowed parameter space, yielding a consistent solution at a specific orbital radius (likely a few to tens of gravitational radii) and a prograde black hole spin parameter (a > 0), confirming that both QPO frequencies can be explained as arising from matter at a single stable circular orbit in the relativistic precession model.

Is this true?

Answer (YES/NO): NO